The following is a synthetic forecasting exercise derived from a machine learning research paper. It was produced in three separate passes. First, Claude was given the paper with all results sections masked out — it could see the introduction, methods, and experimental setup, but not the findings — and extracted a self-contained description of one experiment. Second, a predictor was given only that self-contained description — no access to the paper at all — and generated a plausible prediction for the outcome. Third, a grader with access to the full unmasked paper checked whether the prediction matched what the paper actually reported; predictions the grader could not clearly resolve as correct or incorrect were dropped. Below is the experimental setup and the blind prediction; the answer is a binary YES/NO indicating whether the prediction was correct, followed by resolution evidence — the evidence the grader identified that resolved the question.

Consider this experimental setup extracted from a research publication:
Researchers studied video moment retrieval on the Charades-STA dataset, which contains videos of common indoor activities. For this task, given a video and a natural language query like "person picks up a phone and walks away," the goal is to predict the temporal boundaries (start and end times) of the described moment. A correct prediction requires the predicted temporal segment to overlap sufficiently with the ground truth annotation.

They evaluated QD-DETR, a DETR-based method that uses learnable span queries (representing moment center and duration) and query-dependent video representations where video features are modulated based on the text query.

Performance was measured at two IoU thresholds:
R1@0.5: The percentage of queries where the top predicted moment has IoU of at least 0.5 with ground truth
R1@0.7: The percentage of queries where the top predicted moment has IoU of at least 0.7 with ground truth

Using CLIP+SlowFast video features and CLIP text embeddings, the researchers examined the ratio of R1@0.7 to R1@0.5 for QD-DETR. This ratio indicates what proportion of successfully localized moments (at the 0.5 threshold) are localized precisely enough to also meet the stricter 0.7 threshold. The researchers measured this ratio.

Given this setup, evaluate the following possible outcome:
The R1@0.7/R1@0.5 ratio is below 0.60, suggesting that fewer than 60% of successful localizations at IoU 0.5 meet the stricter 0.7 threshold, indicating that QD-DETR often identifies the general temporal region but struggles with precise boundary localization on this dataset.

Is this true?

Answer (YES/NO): YES